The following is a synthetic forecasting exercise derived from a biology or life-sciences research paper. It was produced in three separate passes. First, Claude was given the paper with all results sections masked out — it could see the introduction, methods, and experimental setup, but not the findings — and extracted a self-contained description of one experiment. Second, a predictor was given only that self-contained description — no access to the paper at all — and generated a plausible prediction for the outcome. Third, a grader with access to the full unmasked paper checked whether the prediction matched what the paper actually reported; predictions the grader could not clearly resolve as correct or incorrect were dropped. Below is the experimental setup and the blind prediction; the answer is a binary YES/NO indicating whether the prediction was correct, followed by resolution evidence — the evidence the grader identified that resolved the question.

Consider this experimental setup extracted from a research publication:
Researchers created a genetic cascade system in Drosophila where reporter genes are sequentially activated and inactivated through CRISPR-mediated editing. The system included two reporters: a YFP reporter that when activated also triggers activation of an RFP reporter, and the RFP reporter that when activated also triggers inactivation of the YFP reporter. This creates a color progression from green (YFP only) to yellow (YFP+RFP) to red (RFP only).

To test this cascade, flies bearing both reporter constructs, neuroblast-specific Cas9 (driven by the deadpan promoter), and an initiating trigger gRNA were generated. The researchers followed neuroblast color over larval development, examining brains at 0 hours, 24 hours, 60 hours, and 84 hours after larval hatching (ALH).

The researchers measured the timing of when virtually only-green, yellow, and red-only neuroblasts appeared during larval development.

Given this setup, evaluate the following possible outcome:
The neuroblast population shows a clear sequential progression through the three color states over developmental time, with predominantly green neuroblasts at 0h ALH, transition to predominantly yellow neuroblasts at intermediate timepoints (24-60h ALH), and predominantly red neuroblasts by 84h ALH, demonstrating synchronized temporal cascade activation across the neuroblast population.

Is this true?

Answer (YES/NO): NO